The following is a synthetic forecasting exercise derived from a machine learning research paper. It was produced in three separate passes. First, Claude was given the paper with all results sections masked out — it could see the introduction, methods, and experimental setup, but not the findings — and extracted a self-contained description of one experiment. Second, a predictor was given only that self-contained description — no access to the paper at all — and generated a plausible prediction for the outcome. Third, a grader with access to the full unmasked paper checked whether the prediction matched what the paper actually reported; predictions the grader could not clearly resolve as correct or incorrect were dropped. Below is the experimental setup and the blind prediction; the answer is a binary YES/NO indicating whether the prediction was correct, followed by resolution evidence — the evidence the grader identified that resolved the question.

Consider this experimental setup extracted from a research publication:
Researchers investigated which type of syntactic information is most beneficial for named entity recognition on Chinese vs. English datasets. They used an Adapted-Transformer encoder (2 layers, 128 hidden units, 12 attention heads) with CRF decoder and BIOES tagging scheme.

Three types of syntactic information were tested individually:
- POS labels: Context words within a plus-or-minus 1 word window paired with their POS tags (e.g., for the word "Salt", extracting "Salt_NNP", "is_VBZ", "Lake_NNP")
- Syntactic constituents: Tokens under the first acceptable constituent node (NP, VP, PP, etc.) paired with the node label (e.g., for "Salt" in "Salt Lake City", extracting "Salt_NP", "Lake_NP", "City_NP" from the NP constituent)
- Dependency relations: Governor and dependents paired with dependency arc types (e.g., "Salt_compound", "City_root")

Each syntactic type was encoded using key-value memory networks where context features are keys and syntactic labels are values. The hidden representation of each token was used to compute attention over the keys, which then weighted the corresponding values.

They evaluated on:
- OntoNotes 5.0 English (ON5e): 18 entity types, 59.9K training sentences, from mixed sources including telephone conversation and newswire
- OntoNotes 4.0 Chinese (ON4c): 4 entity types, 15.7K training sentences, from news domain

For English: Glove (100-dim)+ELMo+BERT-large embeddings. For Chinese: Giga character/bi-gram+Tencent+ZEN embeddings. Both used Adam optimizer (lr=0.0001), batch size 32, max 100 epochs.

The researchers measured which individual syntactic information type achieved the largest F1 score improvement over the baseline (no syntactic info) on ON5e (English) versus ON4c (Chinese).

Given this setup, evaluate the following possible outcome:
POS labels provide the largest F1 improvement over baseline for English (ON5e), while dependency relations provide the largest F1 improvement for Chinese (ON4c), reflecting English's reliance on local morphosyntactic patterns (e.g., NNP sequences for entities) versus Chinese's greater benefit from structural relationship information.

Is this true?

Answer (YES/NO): NO